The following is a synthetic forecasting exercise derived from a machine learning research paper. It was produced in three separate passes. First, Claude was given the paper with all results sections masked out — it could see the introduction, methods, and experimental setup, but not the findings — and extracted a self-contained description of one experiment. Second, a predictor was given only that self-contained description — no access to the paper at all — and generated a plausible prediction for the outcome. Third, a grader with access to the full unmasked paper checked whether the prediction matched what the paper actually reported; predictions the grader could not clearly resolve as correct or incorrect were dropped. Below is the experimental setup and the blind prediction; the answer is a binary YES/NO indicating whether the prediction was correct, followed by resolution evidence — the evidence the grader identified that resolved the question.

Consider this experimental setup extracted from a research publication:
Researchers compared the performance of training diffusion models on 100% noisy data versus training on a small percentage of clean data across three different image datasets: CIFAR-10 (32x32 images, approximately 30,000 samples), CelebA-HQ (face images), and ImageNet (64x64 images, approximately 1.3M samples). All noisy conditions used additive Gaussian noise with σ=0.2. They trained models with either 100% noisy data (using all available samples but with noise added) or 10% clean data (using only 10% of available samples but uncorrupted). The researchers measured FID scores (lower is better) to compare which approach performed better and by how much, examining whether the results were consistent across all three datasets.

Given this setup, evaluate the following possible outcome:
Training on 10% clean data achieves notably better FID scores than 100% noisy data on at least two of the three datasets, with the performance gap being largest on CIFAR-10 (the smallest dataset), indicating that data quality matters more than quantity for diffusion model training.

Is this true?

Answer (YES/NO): NO